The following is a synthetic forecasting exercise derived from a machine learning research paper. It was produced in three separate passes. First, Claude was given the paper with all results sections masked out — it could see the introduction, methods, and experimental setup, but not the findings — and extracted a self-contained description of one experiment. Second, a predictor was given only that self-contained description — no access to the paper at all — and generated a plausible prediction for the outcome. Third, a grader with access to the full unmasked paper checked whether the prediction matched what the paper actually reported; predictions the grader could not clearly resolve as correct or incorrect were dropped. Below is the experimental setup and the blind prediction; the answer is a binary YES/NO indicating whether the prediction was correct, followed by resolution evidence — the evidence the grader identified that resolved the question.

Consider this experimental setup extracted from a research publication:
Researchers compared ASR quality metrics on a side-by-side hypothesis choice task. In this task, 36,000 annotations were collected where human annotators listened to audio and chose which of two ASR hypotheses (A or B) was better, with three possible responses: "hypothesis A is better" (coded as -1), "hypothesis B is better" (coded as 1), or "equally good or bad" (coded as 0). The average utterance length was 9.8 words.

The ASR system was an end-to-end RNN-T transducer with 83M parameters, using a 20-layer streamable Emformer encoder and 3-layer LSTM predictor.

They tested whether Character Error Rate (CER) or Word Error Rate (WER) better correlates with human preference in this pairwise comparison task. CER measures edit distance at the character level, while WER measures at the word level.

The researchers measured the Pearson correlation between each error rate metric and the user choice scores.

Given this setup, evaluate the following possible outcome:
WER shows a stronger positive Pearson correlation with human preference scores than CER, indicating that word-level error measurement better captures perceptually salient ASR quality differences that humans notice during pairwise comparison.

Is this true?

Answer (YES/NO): YES